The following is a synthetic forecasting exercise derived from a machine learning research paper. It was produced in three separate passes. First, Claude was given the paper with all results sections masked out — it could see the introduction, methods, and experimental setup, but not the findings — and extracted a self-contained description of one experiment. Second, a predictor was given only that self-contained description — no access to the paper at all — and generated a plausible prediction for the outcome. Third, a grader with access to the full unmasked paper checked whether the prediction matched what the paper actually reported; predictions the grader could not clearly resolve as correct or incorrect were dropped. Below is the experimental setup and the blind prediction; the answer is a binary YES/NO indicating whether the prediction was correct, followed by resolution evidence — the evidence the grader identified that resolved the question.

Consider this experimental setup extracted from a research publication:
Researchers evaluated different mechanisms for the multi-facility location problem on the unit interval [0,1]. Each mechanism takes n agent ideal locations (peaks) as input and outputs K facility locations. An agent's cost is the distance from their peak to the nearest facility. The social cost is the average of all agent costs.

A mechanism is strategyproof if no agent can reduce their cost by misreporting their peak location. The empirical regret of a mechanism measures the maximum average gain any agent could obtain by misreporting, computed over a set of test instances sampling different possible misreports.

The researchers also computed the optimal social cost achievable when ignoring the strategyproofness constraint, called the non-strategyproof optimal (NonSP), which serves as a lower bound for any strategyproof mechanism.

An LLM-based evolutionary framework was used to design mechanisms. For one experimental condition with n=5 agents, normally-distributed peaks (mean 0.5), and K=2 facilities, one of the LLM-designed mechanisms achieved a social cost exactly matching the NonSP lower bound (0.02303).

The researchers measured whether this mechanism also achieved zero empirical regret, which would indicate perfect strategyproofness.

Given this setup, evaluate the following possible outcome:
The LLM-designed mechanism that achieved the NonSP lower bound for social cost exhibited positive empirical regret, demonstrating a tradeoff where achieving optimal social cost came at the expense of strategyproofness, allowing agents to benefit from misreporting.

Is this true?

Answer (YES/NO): YES